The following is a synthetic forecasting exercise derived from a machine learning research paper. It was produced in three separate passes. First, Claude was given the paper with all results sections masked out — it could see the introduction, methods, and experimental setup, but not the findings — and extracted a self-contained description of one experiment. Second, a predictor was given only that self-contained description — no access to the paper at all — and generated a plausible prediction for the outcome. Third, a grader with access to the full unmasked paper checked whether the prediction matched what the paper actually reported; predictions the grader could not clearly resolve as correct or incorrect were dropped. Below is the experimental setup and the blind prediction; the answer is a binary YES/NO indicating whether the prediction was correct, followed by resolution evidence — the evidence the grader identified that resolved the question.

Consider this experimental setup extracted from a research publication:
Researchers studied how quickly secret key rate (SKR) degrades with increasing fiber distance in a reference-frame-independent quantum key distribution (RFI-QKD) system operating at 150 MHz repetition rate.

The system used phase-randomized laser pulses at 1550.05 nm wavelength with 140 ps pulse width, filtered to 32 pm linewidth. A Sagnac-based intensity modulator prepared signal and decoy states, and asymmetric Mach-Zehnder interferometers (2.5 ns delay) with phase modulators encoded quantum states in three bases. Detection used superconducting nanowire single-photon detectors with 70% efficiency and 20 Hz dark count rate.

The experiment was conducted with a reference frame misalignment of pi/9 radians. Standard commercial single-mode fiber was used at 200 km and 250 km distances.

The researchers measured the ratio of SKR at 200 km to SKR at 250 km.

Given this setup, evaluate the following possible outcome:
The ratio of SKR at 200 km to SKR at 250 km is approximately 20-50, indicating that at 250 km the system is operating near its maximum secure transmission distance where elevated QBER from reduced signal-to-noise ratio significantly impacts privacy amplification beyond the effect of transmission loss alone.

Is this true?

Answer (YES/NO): NO